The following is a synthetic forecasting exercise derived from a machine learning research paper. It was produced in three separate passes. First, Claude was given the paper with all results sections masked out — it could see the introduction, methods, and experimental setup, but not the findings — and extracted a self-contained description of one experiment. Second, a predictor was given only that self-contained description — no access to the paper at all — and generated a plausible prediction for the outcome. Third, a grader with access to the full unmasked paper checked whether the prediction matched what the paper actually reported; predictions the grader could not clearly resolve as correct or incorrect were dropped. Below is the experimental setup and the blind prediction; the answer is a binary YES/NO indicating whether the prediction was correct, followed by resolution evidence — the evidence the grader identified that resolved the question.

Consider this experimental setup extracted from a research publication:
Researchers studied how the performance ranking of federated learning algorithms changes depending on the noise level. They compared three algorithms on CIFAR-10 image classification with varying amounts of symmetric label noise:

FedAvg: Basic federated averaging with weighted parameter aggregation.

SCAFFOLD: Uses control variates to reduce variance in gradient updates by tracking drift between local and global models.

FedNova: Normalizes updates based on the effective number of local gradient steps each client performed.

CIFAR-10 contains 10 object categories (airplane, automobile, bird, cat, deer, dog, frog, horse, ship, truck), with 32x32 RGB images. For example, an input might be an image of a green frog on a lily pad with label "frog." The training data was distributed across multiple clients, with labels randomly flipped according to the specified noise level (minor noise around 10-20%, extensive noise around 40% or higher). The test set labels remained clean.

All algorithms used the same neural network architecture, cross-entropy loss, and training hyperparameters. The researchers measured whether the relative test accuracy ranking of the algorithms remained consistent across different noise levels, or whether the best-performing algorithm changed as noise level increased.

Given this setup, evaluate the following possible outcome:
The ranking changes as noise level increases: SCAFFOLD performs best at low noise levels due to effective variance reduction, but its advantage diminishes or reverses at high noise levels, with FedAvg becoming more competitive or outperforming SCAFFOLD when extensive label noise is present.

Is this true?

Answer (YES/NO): NO